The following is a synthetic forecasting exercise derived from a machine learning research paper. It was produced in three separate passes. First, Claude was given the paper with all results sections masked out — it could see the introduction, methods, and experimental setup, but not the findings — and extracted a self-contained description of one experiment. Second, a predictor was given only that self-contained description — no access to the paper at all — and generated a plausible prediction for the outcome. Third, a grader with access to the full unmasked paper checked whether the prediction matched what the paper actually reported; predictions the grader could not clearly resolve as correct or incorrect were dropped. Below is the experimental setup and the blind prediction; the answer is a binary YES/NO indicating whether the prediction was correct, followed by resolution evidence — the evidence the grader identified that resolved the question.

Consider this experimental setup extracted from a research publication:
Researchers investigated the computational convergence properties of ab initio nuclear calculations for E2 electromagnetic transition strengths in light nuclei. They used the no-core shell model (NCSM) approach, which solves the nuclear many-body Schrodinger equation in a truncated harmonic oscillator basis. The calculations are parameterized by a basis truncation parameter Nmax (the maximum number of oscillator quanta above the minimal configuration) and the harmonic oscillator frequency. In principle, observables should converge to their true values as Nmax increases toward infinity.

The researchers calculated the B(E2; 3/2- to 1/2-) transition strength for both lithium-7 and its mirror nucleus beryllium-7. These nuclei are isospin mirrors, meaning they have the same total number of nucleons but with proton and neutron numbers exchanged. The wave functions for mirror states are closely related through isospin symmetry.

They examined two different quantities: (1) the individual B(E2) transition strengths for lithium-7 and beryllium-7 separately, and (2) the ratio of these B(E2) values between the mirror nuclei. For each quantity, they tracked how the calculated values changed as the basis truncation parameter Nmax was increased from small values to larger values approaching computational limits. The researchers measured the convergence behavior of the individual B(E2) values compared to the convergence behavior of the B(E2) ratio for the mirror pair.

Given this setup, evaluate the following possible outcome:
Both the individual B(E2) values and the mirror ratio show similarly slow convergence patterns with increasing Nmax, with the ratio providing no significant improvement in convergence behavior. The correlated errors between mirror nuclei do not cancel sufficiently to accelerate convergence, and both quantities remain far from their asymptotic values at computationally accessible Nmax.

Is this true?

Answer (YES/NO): NO